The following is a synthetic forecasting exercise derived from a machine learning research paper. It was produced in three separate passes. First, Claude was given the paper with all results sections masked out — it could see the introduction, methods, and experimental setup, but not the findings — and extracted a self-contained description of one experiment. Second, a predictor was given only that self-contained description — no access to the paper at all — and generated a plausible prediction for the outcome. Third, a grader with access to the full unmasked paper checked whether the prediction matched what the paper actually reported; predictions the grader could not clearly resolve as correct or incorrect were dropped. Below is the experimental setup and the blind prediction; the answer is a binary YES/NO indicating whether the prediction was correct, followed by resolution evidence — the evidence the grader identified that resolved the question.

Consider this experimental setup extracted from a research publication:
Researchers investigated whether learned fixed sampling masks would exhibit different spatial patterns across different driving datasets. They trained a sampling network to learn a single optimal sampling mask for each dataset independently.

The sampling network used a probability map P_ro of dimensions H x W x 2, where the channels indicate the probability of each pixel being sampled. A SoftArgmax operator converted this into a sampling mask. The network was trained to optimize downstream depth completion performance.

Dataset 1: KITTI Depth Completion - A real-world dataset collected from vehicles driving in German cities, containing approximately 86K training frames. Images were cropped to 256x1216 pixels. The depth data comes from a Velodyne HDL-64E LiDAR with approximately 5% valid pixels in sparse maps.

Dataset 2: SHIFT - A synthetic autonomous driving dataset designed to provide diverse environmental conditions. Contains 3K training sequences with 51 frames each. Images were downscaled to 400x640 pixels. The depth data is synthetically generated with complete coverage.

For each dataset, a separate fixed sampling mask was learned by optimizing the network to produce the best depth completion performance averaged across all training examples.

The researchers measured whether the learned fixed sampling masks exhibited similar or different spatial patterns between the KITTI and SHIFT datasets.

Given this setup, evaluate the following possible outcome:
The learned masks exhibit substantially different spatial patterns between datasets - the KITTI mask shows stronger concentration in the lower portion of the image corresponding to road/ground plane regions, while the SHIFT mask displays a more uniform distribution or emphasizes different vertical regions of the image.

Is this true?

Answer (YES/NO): NO